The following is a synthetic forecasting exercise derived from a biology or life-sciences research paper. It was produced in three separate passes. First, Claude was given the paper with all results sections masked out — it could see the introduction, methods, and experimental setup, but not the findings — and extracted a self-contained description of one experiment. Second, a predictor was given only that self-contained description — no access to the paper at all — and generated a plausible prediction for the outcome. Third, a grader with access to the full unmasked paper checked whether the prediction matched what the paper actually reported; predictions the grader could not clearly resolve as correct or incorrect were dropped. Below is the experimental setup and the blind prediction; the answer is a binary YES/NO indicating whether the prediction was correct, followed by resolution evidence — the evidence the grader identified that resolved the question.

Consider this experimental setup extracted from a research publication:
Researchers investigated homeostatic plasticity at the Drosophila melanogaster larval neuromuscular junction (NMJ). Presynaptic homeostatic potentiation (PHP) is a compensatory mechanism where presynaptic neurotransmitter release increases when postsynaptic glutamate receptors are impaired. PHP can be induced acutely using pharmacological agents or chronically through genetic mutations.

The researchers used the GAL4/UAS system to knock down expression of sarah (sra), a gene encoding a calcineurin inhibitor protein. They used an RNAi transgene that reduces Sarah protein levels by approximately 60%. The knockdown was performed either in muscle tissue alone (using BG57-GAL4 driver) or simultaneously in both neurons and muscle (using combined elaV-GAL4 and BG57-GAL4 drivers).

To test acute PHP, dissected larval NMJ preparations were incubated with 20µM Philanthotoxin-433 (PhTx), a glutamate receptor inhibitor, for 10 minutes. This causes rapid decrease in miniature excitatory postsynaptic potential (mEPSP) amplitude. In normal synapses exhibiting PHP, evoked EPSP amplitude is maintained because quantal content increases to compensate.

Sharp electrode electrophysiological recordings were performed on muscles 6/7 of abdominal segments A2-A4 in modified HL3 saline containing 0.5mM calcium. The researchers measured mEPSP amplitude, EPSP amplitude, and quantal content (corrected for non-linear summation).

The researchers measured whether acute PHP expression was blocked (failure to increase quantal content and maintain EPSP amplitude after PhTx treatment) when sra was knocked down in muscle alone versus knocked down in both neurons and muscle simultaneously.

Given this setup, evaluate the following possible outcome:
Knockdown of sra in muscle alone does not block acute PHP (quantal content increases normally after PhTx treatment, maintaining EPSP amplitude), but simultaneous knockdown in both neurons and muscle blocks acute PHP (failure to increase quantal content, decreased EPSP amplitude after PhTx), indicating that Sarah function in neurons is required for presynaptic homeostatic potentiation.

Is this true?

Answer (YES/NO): NO